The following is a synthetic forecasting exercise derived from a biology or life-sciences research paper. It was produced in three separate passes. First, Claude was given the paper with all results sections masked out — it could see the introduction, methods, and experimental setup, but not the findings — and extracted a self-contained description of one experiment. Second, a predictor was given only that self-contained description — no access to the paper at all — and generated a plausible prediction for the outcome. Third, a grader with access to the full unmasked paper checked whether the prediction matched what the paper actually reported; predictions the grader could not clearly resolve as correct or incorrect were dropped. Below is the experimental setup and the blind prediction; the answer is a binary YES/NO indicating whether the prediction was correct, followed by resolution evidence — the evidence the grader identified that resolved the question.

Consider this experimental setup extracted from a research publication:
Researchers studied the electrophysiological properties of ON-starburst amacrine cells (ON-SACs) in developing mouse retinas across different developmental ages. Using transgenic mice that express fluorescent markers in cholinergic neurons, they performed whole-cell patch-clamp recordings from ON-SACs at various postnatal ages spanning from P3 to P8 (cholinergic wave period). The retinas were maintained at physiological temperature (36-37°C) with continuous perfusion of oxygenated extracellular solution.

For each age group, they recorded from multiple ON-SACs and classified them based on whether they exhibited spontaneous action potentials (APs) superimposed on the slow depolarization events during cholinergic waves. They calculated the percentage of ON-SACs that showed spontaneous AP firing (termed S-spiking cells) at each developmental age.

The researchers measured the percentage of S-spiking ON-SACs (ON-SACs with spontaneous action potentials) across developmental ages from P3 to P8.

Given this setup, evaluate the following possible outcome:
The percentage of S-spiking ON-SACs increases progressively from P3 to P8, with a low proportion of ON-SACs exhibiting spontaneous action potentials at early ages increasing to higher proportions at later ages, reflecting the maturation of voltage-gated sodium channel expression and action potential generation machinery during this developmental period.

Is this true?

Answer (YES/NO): NO